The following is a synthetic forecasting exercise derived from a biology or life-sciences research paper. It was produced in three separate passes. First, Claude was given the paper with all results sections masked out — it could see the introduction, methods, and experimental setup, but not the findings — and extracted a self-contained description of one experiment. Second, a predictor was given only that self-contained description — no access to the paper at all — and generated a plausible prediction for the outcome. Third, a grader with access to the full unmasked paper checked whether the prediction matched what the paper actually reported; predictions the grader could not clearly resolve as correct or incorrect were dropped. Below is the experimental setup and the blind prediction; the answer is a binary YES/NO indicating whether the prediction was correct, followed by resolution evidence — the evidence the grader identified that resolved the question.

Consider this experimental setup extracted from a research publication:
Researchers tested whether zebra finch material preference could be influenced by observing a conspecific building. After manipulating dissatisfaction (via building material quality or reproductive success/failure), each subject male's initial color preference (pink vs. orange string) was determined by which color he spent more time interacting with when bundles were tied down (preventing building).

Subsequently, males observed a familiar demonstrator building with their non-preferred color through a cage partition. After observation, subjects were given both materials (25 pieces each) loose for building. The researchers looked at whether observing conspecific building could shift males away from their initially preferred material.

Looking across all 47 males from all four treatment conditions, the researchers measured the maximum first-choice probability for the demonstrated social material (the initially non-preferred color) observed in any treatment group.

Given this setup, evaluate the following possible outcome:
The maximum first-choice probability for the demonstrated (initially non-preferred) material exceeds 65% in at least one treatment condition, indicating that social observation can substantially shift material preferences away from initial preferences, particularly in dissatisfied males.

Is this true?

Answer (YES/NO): NO